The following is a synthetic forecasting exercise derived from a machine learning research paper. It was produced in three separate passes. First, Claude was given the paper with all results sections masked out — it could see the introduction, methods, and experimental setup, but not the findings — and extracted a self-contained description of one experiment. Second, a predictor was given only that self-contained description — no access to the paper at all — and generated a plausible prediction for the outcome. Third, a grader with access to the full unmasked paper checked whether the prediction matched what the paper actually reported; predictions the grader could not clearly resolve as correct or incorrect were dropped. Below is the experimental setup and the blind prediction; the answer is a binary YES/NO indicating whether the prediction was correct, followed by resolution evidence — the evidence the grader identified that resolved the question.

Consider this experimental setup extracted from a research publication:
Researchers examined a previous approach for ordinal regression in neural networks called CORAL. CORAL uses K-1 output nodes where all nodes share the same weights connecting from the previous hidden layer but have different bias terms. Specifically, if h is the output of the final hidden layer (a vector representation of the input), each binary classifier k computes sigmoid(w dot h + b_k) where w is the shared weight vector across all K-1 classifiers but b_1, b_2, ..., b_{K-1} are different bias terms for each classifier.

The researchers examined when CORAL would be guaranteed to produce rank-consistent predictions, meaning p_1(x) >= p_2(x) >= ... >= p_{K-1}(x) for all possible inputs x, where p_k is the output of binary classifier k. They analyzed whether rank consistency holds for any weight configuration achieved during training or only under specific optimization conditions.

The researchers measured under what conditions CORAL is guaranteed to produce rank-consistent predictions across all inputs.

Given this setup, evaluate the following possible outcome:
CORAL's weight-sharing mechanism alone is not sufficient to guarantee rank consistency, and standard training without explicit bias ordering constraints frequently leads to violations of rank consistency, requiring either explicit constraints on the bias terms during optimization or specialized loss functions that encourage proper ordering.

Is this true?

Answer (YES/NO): NO